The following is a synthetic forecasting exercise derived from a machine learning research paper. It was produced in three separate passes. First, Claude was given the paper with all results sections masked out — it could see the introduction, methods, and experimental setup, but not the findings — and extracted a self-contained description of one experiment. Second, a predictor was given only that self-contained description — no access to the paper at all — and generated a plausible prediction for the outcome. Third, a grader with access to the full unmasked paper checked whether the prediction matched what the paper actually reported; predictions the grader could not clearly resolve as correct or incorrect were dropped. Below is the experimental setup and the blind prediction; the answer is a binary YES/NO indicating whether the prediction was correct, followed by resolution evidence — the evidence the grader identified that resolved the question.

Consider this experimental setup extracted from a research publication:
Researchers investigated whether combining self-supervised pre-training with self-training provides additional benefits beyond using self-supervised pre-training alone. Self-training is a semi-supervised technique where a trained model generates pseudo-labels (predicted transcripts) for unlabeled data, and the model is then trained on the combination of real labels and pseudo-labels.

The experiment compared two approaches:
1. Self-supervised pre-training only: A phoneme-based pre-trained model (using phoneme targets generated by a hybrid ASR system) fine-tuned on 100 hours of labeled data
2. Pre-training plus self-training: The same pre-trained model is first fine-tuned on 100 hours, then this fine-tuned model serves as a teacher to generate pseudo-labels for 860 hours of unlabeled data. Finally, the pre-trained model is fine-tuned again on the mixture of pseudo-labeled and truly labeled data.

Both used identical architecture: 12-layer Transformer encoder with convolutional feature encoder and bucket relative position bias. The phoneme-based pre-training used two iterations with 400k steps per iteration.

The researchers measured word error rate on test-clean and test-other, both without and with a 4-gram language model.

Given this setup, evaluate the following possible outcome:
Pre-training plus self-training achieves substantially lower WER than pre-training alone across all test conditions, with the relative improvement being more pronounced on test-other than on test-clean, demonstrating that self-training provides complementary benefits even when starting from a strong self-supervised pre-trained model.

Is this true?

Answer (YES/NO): NO